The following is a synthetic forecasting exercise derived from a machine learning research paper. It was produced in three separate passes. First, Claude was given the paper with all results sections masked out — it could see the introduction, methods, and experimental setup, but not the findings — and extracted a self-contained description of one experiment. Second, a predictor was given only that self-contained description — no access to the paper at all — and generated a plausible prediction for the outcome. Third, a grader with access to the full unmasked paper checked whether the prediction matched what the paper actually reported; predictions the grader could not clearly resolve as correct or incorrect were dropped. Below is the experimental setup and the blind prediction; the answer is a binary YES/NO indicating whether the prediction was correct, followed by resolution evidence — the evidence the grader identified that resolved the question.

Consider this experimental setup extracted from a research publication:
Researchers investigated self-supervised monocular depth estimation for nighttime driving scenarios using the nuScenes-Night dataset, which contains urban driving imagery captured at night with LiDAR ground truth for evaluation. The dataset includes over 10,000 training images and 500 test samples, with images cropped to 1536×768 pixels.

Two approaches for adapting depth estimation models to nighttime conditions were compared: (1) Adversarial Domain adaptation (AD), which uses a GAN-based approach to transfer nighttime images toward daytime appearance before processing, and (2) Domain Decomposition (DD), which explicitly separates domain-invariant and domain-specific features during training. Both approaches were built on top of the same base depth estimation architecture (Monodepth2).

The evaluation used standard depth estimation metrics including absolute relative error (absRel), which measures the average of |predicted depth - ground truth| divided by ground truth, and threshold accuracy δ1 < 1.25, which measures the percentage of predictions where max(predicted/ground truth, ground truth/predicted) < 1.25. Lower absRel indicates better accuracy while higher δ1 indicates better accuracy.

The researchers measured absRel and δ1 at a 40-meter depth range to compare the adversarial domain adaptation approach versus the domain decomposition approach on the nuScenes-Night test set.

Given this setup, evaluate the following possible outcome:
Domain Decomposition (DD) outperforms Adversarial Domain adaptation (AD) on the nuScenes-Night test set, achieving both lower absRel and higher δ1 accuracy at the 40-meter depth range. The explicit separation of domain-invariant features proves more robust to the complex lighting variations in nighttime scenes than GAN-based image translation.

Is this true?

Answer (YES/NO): YES